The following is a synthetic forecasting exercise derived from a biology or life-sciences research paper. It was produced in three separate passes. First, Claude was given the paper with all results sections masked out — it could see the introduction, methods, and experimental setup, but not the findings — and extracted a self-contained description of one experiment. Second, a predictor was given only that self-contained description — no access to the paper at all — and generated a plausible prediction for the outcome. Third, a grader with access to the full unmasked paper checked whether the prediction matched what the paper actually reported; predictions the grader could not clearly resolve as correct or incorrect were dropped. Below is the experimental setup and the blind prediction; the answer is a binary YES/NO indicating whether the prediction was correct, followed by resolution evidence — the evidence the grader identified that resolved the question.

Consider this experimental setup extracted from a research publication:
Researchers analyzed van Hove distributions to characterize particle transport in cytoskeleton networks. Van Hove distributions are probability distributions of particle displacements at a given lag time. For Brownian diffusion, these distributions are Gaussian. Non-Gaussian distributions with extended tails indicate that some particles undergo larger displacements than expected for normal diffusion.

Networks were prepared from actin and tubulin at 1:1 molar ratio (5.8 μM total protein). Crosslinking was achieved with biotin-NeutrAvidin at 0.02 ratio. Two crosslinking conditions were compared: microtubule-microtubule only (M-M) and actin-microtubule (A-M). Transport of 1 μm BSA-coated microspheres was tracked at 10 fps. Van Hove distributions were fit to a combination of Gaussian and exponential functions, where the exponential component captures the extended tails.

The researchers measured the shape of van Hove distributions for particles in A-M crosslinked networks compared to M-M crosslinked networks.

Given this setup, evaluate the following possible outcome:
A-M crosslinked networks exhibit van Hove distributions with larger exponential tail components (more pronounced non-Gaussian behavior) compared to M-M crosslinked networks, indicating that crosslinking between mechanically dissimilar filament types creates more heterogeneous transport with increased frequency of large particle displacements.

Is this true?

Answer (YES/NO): YES